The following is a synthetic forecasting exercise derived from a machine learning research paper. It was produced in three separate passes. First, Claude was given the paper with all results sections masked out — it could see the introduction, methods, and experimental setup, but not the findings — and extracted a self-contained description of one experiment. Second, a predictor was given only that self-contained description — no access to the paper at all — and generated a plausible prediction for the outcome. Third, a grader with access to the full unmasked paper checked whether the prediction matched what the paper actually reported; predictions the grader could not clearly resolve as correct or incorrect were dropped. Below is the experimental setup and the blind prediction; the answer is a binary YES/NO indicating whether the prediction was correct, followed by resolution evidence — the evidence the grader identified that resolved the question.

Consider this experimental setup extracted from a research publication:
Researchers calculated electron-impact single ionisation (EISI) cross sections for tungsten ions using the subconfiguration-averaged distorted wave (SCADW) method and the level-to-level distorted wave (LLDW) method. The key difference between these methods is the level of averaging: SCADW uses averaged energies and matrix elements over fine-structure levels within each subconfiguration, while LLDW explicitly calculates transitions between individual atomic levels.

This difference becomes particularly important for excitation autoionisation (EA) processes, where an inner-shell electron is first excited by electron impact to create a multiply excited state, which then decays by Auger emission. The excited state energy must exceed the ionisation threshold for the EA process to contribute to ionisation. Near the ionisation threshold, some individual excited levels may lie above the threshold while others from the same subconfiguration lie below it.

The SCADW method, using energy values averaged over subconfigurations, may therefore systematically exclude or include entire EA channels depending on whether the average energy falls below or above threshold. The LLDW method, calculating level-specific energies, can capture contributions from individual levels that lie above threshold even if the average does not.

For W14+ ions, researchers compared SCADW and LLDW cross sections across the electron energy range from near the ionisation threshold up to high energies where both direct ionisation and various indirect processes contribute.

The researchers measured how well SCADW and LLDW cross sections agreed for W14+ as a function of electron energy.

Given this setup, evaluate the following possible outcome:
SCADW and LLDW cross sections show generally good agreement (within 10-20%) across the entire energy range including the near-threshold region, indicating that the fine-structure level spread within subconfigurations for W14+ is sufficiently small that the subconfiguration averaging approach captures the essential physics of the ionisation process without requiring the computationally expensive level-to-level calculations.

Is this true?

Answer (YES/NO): NO